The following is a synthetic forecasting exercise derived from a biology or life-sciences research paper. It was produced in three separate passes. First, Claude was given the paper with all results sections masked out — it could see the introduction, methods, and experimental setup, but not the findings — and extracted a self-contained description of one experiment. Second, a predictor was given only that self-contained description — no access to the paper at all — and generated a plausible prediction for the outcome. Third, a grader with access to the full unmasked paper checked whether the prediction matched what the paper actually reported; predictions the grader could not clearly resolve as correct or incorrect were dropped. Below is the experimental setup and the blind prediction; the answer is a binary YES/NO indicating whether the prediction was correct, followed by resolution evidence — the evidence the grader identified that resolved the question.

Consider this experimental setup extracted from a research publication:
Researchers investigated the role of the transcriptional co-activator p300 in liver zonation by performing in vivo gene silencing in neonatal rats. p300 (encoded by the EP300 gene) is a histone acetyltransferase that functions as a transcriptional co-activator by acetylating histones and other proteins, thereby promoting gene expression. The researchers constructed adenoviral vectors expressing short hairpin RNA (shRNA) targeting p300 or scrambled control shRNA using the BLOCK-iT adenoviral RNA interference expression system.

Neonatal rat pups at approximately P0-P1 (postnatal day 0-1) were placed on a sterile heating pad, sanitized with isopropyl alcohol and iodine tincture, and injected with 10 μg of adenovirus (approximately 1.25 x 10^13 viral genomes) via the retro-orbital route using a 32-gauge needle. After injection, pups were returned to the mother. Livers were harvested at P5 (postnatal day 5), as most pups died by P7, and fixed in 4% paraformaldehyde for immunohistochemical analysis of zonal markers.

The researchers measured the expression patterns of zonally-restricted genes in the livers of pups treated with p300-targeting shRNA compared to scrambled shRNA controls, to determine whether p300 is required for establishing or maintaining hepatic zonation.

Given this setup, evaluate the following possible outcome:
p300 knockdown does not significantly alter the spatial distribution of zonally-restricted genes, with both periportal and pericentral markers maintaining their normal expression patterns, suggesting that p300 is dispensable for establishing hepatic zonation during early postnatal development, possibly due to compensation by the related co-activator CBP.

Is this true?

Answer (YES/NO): NO